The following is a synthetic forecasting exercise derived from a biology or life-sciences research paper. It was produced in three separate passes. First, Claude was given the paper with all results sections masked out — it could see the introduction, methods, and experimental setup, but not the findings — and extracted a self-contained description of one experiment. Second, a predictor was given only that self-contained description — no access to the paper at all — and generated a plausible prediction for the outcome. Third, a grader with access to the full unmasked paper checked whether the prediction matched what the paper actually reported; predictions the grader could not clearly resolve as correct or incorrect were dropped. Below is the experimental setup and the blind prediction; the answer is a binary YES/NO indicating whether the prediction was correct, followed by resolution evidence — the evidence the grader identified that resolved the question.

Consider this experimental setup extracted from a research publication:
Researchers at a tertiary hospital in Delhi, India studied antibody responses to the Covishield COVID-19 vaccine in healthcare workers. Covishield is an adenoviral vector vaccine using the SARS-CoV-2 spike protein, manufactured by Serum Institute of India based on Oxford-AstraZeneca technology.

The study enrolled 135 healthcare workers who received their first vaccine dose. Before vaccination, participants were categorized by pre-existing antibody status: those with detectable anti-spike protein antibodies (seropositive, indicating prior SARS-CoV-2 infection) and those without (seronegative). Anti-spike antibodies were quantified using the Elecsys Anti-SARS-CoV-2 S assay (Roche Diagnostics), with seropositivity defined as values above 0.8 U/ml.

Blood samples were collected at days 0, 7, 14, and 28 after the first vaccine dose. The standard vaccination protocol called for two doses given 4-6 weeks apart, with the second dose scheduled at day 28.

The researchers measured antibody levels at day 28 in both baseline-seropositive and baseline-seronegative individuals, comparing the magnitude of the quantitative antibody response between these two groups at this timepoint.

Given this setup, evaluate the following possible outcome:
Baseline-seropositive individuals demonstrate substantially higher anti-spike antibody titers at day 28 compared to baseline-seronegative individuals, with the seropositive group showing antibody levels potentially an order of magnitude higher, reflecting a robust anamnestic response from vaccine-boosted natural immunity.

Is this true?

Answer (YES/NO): YES